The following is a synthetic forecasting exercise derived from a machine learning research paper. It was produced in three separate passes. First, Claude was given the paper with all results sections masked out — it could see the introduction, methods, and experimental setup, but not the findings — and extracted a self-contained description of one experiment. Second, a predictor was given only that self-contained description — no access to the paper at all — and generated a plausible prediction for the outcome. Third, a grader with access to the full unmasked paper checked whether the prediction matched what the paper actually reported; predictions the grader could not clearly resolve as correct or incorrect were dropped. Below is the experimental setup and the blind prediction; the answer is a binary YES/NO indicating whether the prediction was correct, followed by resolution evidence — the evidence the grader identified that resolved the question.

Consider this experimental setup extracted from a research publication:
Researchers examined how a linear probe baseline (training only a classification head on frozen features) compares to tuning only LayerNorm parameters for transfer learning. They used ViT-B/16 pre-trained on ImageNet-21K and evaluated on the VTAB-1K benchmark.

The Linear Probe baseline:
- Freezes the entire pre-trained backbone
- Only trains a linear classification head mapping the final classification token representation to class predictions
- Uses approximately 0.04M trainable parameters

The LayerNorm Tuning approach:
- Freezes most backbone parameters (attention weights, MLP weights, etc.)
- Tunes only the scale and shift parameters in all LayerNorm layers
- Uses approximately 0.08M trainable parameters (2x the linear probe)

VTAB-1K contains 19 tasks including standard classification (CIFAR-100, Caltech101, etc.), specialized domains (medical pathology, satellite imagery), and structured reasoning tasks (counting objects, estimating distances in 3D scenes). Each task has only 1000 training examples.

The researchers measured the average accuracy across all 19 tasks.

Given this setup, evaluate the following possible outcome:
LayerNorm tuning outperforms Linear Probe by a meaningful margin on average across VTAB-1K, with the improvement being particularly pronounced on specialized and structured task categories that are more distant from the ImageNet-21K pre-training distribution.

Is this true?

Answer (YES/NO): NO